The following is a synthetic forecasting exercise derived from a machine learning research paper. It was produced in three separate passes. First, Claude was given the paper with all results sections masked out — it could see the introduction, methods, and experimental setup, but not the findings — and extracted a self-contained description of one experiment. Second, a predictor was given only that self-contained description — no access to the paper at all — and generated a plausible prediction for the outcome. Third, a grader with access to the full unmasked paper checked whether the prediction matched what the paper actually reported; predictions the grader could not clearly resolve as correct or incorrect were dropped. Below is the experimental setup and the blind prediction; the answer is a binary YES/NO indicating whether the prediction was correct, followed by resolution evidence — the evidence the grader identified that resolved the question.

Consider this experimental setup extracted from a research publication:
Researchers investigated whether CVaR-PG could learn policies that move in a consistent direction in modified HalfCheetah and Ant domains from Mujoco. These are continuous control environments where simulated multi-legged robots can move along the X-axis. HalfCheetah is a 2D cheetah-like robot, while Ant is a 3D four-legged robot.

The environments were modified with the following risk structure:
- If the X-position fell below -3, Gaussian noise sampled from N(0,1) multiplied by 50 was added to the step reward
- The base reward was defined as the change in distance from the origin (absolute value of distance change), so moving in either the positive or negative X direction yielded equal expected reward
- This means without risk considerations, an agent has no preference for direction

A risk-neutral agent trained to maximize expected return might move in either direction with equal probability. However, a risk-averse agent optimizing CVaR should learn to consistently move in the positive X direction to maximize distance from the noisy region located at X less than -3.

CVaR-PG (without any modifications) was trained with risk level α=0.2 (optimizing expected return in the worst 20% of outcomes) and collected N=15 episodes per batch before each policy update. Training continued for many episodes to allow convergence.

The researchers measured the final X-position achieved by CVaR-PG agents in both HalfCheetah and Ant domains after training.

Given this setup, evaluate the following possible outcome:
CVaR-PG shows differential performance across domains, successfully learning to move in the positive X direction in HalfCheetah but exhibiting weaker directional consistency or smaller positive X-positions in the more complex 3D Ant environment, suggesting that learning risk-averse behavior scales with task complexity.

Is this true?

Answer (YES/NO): NO